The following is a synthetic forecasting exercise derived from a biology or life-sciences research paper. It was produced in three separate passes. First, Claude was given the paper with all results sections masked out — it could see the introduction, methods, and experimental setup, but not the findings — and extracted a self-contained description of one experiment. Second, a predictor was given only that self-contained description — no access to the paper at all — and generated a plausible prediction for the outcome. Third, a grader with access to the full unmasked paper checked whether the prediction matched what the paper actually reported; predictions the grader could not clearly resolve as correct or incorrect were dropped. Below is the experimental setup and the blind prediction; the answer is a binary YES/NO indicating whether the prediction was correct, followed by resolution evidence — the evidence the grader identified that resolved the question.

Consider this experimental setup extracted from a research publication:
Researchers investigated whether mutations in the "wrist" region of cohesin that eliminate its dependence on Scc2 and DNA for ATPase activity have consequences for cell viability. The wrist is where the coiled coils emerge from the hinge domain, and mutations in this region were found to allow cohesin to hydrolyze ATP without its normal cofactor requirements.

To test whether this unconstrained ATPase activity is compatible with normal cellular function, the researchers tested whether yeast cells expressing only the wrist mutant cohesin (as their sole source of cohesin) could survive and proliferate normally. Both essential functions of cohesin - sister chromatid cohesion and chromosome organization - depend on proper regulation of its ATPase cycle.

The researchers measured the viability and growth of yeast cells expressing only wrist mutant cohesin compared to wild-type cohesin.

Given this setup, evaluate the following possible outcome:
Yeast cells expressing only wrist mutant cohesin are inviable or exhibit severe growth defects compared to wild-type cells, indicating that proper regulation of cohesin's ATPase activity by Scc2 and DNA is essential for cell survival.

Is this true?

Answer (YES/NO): YES